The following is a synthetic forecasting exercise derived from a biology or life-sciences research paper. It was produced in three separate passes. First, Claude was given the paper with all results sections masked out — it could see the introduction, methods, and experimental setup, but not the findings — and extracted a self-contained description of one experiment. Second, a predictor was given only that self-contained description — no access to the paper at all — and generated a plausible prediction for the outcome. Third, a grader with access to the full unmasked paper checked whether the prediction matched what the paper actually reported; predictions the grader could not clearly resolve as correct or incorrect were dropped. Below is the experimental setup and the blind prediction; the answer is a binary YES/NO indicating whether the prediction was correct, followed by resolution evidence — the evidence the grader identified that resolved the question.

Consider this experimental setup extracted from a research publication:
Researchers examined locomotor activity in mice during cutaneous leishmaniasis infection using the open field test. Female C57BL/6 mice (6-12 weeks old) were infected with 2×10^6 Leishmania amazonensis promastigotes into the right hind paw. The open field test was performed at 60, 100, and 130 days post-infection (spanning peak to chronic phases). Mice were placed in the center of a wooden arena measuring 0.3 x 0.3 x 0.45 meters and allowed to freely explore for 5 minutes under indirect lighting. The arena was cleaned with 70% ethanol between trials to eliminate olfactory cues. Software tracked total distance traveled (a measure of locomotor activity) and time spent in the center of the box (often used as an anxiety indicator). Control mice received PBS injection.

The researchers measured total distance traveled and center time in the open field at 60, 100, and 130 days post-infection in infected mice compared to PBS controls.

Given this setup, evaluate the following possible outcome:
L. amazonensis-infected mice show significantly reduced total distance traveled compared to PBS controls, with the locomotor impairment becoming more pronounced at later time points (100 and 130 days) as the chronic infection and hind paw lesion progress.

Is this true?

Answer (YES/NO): NO